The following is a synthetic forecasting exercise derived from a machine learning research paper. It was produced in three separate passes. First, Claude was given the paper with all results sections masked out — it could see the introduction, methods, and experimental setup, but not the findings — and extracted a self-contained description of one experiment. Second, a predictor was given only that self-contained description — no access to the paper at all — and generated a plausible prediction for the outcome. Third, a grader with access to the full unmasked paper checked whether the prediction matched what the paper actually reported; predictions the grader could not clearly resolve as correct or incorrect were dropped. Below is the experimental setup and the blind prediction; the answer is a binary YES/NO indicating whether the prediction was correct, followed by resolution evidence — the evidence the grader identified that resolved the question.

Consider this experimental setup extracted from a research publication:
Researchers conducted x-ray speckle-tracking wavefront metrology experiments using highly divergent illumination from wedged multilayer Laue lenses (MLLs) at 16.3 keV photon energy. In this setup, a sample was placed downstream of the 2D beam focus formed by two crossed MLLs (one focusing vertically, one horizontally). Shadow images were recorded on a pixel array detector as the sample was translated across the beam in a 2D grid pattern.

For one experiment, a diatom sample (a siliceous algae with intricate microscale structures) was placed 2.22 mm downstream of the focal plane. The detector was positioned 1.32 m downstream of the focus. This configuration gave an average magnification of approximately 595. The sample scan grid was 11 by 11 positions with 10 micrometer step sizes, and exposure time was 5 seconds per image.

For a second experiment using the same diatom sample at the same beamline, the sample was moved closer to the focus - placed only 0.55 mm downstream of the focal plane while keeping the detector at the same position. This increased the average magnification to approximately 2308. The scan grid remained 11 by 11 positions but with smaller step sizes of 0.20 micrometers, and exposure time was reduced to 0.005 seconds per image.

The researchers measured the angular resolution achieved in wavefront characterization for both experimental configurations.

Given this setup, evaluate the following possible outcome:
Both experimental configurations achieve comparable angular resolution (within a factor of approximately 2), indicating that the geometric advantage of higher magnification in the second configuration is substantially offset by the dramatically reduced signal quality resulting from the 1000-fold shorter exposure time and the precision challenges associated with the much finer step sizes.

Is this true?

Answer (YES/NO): NO